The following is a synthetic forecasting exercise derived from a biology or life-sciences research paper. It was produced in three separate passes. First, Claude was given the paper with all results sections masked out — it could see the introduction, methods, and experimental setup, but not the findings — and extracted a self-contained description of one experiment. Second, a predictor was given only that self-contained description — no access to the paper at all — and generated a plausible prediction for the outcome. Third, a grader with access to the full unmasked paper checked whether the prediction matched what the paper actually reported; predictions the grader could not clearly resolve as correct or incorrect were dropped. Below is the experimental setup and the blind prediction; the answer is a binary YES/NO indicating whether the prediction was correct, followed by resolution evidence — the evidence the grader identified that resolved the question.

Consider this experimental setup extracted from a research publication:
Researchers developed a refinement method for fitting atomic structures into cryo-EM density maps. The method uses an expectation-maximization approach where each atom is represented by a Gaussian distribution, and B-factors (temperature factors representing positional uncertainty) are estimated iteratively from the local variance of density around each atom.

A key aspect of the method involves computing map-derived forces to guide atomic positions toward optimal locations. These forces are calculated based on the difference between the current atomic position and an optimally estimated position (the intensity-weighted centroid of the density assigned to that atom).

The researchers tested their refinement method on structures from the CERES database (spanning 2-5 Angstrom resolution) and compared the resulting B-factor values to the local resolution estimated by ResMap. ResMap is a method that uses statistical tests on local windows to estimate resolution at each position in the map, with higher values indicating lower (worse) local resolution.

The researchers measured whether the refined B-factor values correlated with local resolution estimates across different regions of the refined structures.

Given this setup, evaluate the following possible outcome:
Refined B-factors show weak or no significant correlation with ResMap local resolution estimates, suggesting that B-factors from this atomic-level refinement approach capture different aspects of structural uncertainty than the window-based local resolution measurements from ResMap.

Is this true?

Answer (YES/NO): NO